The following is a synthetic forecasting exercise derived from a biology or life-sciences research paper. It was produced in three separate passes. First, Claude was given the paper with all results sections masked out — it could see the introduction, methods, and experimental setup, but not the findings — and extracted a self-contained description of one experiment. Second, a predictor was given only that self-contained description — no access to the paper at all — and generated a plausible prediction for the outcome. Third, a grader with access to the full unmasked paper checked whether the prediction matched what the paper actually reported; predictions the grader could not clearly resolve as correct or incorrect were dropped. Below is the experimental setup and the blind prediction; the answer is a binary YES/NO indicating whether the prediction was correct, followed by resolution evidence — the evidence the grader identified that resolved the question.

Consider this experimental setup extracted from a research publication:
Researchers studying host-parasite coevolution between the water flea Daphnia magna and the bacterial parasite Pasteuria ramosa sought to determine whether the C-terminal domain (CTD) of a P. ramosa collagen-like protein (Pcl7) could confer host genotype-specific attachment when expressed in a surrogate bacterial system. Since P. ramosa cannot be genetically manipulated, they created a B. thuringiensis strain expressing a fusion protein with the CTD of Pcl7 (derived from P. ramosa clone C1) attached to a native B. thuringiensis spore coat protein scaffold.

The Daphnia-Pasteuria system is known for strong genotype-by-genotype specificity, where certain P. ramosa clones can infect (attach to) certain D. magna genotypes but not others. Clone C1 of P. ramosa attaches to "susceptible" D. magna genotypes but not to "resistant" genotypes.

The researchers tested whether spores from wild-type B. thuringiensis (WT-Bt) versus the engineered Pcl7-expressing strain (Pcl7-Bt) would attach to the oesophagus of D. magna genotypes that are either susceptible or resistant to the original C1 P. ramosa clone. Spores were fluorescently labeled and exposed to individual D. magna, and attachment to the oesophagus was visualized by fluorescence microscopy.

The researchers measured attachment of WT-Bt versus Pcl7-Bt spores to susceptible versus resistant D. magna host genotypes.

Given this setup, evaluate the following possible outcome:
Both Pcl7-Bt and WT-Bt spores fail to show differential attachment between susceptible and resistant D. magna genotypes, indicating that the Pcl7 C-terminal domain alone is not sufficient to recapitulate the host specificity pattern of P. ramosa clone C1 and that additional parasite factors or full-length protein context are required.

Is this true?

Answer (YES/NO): NO